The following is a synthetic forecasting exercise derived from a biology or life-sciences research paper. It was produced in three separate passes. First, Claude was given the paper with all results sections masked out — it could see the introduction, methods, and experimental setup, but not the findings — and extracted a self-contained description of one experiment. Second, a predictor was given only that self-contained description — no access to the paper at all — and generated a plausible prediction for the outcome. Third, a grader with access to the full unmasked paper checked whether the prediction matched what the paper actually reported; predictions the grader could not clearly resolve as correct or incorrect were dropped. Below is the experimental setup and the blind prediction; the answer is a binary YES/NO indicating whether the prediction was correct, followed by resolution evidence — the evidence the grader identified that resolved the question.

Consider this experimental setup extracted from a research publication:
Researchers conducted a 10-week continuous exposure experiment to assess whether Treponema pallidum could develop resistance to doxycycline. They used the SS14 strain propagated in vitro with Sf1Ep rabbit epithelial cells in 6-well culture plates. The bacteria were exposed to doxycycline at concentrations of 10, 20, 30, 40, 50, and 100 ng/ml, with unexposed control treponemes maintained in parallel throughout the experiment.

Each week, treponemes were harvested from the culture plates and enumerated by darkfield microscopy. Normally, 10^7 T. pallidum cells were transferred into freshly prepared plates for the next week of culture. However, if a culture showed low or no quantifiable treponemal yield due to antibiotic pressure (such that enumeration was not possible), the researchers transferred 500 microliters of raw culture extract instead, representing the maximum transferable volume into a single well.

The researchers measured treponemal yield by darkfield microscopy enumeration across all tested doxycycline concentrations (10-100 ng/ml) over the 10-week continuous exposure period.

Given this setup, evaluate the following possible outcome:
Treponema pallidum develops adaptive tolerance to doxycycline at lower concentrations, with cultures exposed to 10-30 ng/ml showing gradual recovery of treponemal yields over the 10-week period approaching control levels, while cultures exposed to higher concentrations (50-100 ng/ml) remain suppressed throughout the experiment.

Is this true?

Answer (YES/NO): NO